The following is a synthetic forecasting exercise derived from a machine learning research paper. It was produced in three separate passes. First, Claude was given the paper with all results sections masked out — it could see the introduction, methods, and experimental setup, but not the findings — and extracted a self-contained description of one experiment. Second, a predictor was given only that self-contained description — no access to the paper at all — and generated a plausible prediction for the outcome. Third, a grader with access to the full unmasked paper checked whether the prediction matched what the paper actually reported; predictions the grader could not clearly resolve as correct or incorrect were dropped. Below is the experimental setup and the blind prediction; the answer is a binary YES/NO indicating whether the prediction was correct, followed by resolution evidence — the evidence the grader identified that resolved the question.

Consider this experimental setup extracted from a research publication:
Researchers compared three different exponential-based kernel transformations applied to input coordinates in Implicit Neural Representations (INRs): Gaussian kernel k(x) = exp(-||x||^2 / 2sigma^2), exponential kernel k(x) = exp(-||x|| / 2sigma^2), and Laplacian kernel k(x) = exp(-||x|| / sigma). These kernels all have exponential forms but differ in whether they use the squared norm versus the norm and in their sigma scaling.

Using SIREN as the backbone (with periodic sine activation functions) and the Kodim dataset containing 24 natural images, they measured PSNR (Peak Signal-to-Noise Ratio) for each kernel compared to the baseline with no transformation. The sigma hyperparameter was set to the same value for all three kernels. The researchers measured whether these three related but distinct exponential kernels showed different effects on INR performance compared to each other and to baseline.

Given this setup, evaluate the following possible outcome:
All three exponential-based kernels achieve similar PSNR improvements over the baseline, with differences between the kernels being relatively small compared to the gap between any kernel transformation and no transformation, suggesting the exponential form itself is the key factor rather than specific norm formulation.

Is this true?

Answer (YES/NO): NO